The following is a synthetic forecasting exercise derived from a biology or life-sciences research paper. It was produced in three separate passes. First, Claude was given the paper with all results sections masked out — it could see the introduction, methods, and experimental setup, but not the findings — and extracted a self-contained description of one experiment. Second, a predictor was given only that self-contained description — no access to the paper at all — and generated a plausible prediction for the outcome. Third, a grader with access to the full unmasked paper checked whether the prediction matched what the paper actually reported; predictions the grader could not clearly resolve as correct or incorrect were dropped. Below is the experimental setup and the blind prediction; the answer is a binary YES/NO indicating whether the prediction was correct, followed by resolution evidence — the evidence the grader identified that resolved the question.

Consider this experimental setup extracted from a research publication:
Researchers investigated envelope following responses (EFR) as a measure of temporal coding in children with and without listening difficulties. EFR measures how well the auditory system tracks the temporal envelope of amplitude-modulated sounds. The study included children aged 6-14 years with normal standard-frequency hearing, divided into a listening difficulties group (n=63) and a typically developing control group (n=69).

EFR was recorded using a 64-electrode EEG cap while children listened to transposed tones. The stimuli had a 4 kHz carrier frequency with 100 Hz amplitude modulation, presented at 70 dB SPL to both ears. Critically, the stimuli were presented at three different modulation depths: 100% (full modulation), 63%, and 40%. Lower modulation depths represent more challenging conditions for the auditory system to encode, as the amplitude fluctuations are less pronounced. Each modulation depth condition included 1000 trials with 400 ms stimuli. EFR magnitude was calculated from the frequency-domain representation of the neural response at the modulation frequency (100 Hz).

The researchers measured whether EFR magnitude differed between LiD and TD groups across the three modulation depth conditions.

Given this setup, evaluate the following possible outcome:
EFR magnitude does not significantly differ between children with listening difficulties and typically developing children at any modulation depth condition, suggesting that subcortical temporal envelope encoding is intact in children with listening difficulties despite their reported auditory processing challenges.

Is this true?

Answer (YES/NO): YES